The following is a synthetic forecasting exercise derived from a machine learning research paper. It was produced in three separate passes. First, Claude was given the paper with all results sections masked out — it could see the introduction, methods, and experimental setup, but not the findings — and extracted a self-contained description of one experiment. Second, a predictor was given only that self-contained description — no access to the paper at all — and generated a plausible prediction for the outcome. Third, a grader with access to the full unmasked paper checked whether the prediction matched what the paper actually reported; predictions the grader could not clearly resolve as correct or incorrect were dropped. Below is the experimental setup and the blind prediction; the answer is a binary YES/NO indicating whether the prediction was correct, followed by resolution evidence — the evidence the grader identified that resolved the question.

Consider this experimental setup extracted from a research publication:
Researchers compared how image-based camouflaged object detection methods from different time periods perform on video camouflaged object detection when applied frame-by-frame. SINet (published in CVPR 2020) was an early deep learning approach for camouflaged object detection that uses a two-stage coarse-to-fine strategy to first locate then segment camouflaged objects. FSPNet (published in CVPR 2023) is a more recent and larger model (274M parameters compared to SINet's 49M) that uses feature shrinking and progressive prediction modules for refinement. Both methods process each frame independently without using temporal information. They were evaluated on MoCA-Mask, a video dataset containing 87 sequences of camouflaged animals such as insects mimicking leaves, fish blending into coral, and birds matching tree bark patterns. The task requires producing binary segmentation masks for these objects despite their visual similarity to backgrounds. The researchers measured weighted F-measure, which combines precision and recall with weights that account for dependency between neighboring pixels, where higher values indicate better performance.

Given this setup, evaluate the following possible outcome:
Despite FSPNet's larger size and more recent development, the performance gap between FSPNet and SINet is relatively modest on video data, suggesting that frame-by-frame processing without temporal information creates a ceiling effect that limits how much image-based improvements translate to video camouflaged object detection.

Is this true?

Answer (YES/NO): NO